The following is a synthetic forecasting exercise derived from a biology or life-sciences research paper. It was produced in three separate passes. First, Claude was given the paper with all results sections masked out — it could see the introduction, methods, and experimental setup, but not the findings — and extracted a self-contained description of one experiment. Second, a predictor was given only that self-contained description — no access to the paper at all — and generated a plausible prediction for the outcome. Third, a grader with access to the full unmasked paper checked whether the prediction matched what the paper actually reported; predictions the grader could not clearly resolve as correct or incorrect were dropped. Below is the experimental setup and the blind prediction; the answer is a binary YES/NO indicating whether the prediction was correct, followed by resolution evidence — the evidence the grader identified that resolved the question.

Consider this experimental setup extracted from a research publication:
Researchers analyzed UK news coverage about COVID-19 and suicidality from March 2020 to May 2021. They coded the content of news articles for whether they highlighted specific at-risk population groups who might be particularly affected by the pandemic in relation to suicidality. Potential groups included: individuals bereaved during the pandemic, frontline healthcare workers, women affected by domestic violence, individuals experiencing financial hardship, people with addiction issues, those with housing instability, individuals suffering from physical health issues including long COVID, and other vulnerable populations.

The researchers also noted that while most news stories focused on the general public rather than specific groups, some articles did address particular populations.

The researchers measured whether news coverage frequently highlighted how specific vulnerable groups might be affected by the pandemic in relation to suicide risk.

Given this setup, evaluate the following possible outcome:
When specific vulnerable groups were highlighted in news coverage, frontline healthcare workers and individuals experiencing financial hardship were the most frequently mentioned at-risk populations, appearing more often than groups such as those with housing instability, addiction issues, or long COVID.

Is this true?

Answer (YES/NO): NO